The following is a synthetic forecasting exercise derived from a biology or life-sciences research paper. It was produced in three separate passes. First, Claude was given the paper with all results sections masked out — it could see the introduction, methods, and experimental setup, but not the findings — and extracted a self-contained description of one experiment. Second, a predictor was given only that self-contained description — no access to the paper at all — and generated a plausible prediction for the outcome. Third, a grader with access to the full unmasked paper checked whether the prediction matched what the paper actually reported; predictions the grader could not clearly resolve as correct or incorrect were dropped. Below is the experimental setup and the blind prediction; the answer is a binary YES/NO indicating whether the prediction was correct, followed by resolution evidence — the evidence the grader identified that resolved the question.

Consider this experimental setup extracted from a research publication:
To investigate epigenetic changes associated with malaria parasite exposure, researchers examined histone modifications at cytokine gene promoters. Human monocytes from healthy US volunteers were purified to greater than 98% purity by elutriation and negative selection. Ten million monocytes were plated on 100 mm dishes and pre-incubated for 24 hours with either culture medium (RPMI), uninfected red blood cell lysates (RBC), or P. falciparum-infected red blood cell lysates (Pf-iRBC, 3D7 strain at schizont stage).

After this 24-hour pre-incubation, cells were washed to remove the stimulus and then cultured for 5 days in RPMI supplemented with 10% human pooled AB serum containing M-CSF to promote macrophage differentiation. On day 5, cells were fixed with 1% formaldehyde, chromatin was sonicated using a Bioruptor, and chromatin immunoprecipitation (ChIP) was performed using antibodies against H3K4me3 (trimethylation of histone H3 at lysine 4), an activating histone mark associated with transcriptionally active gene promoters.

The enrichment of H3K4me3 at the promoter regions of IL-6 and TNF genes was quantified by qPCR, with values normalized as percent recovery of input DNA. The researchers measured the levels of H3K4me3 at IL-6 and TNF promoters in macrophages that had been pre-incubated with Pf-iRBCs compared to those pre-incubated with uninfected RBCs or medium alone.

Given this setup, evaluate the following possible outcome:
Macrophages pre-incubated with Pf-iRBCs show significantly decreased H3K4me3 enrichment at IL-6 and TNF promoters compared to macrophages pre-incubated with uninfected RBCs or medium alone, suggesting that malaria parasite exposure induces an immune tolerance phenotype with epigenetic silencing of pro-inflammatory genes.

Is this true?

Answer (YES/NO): NO